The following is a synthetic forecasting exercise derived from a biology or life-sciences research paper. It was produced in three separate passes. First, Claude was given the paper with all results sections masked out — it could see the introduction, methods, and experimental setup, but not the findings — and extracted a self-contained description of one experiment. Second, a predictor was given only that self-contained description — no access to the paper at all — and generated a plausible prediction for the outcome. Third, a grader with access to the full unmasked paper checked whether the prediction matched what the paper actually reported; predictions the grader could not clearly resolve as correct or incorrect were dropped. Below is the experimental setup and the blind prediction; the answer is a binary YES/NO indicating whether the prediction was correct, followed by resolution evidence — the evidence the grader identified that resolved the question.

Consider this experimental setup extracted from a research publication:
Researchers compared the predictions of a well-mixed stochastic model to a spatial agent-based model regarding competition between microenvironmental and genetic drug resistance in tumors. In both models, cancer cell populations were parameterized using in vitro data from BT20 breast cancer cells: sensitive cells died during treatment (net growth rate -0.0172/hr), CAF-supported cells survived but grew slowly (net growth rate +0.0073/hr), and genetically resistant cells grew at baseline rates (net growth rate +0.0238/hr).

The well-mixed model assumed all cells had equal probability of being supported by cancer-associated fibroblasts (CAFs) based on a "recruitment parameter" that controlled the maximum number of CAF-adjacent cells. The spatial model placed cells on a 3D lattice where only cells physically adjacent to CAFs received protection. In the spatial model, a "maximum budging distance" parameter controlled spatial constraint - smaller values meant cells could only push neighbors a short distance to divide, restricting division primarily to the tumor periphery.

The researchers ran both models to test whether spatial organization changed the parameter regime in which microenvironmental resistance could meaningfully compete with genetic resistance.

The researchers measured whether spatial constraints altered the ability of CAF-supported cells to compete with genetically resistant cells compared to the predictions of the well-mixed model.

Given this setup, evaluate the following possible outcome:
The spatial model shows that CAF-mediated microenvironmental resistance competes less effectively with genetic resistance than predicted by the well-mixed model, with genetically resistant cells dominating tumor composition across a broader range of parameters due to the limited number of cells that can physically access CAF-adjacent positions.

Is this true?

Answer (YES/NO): NO